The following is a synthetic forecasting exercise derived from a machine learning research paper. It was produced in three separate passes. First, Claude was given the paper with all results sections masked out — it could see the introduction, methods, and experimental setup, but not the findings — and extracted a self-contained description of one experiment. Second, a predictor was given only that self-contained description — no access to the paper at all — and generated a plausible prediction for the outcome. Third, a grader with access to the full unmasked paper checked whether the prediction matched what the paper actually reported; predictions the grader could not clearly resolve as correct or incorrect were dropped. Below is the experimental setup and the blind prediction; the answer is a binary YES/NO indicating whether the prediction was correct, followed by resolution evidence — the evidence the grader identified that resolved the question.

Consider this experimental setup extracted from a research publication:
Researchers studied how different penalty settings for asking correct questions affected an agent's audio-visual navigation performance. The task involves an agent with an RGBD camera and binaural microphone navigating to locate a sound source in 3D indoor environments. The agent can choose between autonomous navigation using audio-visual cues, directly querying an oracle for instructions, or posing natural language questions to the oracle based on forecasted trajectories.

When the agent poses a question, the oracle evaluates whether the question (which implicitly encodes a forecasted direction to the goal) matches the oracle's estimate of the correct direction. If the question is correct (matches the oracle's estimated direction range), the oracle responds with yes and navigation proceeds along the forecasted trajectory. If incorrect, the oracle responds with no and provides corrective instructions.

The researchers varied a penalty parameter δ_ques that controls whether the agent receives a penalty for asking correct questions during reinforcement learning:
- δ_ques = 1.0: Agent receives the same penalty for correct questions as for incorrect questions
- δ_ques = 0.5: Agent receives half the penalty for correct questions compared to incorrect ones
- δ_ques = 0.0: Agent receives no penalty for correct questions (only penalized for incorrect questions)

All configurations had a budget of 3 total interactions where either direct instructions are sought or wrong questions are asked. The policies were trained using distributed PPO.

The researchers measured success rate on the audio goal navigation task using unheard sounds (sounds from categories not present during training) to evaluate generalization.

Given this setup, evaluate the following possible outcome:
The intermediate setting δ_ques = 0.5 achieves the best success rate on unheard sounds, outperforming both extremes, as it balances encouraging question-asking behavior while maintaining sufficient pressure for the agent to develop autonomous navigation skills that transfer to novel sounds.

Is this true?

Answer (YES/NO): NO